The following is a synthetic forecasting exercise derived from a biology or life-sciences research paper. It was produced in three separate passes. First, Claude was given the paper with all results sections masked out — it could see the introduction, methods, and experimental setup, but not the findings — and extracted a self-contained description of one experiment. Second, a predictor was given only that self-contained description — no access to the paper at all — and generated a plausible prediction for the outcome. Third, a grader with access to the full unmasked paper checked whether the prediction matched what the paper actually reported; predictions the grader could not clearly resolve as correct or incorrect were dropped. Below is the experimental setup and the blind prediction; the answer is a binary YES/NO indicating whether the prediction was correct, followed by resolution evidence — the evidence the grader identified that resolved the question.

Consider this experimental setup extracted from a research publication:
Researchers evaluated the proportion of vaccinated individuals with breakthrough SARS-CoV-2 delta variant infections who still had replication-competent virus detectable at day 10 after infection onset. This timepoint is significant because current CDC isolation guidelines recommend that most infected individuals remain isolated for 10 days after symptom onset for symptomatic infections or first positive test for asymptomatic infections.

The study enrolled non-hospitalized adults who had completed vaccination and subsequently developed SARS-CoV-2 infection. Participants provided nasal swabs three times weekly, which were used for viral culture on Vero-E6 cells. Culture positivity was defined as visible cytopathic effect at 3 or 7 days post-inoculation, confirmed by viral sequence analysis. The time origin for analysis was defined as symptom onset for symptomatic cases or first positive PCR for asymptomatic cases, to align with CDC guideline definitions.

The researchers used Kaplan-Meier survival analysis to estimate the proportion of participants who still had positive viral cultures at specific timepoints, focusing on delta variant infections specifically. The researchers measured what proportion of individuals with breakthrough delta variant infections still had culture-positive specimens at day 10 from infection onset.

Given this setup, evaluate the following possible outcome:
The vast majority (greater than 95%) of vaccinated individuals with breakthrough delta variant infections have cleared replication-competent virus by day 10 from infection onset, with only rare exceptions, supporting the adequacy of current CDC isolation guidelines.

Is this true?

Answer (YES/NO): YES